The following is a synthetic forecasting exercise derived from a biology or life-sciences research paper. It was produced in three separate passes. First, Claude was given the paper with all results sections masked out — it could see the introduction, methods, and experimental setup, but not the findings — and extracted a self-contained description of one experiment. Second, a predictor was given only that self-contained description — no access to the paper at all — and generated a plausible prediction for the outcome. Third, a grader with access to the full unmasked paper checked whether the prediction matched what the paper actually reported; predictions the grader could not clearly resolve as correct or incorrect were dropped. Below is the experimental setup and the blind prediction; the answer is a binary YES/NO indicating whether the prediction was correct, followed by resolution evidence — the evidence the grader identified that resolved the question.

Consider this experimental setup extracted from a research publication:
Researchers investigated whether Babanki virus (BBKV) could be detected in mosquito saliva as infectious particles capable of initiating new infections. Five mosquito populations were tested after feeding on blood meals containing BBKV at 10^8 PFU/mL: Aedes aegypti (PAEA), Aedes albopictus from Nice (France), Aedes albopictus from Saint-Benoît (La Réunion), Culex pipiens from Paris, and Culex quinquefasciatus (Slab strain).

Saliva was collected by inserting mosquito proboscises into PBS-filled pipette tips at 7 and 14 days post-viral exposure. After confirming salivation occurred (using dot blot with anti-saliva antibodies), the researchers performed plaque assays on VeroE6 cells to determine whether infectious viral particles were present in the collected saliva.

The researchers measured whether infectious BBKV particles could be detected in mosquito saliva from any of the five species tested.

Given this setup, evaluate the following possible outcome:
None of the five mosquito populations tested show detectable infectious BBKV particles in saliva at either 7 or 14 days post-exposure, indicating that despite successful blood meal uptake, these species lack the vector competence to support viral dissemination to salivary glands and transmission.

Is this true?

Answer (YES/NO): NO